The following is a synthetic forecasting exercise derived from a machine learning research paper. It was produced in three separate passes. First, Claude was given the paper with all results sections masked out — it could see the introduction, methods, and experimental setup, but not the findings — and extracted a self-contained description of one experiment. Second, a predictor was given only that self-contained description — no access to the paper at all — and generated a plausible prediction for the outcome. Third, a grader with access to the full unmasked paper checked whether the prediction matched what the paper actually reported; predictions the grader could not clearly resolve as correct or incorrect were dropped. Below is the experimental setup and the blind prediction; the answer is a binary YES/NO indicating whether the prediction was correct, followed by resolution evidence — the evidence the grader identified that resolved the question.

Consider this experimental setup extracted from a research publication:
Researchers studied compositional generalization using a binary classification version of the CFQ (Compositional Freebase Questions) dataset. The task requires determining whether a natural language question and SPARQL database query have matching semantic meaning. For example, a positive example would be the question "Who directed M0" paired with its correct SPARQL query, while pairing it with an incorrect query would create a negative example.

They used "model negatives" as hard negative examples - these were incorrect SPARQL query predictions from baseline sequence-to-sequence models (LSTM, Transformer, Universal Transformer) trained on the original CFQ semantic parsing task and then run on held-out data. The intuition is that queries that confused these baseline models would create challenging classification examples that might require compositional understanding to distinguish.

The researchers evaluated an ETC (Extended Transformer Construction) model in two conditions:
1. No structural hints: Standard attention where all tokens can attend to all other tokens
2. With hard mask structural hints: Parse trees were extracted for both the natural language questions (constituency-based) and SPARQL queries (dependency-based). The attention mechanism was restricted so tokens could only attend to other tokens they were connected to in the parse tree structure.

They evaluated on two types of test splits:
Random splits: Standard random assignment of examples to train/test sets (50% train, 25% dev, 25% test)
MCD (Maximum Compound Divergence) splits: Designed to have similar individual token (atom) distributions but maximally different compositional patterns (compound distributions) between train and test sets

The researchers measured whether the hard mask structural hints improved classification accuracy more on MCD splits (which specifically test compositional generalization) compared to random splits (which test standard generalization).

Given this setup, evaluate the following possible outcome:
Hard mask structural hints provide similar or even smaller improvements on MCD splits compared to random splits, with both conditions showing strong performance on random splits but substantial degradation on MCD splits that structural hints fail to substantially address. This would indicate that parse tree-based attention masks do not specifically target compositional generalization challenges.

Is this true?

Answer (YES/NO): NO